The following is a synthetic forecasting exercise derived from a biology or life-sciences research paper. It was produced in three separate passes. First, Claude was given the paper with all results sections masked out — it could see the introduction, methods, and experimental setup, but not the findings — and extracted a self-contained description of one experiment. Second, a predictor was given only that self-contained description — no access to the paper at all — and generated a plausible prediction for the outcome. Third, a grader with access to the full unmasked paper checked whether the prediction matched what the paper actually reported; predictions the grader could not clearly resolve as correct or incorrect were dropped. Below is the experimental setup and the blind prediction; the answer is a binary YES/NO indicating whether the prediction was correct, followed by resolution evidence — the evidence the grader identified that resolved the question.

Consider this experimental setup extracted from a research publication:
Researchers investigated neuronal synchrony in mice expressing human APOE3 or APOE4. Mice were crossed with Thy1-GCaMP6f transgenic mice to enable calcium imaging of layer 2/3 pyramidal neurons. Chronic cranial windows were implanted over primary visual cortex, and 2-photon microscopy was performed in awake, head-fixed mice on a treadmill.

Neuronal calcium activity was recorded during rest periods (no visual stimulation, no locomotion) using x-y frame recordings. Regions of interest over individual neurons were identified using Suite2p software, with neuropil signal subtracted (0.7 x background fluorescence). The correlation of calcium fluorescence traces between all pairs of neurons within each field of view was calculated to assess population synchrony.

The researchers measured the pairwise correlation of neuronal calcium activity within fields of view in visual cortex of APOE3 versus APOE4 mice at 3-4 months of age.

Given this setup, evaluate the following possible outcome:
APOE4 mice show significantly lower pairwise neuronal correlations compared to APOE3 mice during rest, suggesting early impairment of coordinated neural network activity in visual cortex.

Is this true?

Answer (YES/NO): NO